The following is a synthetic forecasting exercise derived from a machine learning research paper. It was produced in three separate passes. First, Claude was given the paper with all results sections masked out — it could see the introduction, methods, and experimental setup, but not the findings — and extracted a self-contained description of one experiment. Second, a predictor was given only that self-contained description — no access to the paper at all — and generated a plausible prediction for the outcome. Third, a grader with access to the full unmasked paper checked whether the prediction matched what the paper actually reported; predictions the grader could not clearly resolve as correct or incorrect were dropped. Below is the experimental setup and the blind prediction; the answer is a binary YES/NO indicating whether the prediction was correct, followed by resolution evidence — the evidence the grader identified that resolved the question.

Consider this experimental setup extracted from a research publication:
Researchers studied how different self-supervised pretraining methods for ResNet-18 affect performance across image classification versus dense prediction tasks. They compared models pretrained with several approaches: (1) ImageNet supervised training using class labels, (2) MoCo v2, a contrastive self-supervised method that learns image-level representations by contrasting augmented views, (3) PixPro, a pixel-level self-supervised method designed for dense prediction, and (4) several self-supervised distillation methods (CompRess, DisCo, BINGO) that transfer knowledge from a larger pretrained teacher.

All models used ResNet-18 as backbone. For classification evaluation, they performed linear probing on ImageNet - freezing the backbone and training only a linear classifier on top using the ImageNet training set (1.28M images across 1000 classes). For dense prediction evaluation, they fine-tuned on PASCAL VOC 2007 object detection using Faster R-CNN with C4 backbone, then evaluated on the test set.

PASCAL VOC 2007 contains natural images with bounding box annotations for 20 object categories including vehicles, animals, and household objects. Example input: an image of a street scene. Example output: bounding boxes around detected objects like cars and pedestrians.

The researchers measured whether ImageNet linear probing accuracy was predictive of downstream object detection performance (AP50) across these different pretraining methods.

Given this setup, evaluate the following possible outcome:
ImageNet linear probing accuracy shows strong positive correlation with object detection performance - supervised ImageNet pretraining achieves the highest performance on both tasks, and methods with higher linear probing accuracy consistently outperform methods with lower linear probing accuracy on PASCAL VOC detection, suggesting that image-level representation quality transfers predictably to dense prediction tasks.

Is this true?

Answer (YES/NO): NO